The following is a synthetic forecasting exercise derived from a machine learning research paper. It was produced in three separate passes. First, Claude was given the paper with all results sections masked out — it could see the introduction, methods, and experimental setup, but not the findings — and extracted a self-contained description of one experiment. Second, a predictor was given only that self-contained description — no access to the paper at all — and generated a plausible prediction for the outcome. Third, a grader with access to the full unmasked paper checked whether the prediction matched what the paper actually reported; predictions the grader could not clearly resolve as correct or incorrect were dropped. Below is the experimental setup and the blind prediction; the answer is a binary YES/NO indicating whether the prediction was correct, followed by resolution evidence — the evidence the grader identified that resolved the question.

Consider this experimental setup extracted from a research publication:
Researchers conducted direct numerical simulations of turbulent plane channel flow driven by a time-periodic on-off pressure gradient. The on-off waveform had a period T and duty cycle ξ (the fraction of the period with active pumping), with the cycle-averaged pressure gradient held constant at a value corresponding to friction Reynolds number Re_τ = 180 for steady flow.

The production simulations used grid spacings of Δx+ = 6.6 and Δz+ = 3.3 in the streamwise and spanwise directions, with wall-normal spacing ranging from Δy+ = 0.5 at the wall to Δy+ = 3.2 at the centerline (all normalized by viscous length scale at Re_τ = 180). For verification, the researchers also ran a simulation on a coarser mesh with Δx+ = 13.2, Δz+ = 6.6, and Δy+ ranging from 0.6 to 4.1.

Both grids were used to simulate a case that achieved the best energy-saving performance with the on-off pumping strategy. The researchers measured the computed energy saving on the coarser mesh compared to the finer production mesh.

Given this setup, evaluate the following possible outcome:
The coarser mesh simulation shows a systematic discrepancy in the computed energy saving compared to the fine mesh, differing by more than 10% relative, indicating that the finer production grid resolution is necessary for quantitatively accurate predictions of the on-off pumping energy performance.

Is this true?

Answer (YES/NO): NO